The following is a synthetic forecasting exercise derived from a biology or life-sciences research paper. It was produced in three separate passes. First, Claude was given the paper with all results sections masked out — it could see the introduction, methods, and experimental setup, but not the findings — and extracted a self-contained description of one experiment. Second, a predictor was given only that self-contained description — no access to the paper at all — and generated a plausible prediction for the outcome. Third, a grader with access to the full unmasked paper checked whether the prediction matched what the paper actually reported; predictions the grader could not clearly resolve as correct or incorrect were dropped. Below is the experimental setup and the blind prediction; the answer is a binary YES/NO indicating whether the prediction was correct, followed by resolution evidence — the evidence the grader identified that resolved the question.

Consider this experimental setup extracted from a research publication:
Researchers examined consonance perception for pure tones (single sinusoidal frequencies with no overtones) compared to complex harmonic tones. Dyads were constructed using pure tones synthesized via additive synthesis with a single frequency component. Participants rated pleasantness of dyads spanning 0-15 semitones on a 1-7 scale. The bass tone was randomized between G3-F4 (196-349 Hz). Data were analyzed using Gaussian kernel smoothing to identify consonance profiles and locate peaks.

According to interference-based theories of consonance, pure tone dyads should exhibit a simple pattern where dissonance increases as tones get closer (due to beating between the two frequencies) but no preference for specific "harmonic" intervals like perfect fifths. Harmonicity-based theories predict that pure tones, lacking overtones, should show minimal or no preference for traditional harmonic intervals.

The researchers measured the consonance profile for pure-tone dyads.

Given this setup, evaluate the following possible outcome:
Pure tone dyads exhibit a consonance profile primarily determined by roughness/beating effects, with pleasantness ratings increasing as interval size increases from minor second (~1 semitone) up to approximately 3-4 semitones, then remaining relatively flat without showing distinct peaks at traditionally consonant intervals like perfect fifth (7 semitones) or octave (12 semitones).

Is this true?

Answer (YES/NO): NO